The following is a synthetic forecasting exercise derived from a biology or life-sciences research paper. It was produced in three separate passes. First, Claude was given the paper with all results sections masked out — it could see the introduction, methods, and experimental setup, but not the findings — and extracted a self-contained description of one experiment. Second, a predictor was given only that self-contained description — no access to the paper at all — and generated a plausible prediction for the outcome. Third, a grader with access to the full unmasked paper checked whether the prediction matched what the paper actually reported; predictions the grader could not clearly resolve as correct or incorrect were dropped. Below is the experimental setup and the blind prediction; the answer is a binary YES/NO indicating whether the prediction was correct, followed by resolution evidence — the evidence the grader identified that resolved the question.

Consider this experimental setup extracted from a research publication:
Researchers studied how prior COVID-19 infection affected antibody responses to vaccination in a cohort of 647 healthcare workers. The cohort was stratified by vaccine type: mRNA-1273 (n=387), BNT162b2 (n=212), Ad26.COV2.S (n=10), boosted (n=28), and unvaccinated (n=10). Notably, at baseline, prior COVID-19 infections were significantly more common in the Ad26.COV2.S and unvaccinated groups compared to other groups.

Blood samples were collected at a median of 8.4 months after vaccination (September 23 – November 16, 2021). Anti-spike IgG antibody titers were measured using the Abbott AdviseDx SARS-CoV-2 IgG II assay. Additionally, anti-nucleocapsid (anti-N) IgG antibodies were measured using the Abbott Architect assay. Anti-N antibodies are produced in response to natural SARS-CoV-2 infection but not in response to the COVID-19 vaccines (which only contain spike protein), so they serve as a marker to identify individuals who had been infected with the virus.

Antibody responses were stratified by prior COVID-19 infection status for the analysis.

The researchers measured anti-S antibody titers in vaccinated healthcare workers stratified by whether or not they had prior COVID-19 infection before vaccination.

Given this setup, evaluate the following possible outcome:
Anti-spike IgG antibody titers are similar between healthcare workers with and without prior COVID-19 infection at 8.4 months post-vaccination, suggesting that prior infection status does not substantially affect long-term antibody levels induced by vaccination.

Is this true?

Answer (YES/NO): NO